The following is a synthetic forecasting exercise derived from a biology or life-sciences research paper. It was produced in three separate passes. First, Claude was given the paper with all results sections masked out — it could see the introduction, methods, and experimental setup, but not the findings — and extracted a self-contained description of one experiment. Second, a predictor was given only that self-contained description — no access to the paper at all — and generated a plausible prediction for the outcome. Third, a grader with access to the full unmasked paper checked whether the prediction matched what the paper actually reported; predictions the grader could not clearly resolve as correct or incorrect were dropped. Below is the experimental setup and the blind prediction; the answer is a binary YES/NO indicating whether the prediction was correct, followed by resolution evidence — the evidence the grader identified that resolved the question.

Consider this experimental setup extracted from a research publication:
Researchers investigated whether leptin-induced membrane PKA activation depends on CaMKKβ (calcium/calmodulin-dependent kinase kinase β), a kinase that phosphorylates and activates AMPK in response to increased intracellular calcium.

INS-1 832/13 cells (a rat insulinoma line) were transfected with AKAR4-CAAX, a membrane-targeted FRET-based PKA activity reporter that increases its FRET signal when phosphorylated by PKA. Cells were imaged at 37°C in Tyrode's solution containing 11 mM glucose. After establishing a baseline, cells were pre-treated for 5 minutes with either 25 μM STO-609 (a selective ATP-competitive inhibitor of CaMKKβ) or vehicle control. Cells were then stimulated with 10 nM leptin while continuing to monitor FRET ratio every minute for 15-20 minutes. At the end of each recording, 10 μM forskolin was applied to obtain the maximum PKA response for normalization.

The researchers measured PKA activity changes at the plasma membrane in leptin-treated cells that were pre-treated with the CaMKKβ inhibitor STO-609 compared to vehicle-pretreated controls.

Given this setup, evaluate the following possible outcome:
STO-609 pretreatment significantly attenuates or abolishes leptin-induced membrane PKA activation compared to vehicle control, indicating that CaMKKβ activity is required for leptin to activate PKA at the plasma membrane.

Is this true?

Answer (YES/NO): YES